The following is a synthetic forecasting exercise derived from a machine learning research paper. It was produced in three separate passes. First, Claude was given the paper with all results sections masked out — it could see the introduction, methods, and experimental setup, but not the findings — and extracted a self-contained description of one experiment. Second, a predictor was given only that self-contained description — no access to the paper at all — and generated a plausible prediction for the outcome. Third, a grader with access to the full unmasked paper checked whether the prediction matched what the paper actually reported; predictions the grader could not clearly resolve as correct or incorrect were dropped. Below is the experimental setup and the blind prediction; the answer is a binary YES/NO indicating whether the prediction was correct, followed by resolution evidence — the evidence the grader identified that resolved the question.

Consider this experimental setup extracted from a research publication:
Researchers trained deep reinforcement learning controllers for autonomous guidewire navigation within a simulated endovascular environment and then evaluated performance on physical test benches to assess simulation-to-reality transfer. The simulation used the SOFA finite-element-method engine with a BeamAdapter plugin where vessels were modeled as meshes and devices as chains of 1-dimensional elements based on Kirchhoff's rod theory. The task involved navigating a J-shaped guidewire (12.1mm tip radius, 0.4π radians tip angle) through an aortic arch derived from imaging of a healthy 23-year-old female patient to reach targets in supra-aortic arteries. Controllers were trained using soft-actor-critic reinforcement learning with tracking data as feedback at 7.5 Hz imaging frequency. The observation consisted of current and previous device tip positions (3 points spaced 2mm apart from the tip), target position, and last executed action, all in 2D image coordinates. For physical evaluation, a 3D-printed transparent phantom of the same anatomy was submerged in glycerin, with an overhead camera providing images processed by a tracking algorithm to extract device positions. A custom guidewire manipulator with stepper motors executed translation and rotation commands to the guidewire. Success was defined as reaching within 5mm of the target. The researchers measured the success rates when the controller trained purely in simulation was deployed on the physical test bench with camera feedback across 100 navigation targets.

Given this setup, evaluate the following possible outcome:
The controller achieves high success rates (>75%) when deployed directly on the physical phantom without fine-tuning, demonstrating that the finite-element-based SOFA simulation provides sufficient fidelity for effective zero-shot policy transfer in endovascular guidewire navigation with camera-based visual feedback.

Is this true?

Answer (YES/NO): YES